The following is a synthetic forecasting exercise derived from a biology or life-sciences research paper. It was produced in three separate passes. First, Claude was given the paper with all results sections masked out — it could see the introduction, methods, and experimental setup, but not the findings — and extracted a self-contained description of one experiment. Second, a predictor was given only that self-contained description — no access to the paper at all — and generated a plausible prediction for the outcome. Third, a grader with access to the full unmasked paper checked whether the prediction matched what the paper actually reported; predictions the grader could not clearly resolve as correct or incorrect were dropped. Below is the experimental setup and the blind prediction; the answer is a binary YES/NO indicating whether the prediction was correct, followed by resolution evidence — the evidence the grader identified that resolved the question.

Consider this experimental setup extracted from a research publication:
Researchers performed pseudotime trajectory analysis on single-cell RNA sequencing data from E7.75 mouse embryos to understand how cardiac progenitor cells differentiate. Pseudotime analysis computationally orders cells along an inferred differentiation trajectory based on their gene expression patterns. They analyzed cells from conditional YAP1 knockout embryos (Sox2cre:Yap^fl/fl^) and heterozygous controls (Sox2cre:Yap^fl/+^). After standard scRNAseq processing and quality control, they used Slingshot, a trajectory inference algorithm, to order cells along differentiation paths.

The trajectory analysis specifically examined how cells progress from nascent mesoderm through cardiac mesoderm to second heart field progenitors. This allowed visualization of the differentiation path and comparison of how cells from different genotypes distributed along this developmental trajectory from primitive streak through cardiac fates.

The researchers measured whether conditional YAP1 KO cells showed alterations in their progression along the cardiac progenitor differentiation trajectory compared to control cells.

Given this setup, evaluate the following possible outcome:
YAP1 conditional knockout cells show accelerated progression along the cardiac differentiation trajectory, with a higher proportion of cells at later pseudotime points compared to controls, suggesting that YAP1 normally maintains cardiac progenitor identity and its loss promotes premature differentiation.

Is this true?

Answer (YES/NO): NO